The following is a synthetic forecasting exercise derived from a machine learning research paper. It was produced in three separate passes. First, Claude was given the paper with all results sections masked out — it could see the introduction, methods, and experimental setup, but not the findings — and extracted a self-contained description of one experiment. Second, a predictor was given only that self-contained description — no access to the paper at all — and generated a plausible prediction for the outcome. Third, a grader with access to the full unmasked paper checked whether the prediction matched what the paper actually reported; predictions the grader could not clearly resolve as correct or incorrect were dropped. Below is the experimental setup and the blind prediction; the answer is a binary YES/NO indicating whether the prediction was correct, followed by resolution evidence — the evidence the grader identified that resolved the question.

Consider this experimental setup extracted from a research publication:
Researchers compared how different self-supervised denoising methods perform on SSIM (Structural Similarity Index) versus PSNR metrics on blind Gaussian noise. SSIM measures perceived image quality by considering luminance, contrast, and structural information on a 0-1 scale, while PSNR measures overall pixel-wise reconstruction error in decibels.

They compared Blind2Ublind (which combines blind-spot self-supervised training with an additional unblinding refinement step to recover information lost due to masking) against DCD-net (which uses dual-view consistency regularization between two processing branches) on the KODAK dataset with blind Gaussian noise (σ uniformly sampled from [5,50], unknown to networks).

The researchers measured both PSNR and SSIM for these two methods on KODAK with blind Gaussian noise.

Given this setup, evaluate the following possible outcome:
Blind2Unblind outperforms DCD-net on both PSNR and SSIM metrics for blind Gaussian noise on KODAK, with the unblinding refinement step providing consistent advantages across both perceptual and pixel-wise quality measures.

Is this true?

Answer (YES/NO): NO